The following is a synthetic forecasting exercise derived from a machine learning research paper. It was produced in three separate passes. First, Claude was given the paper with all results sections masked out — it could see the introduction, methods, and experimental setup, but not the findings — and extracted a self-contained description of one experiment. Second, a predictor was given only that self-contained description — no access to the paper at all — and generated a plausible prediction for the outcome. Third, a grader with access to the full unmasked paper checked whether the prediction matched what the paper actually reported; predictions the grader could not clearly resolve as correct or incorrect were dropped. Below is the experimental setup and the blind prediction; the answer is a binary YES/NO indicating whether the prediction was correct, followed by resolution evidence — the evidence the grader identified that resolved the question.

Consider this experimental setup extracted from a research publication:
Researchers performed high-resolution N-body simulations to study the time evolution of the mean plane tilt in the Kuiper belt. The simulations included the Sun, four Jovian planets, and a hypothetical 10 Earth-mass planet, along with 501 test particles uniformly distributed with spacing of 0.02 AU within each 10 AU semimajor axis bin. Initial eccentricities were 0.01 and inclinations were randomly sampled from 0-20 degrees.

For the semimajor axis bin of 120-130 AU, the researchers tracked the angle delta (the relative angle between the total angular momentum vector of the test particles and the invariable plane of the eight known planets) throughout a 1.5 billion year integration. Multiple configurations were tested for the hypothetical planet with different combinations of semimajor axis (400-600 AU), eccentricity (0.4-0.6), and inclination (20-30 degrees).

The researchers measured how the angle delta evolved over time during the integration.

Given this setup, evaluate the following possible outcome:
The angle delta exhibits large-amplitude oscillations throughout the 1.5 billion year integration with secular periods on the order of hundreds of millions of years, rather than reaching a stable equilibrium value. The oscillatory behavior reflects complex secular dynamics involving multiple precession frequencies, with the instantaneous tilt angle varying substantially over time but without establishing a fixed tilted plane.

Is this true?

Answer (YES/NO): NO